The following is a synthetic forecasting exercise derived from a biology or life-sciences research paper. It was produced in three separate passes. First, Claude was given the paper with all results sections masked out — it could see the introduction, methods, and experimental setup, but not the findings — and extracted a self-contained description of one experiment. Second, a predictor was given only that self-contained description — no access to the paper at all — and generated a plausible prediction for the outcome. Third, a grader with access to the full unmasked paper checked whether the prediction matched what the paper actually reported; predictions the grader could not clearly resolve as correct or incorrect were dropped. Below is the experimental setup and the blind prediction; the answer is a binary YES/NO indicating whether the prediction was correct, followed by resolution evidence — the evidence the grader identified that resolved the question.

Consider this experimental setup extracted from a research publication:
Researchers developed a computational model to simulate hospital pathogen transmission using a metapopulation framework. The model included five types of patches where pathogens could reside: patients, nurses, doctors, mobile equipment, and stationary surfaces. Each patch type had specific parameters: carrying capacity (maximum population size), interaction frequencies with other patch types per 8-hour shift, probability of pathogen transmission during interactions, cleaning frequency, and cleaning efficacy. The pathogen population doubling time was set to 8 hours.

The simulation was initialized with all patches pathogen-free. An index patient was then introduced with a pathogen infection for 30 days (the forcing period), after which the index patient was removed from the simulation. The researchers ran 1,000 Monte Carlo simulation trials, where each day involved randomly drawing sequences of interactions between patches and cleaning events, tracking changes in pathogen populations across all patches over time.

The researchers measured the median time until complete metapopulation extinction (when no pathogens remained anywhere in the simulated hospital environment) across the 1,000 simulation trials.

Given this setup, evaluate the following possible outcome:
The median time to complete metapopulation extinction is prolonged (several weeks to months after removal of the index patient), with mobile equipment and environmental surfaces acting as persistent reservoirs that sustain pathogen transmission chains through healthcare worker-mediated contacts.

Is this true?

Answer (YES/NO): NO